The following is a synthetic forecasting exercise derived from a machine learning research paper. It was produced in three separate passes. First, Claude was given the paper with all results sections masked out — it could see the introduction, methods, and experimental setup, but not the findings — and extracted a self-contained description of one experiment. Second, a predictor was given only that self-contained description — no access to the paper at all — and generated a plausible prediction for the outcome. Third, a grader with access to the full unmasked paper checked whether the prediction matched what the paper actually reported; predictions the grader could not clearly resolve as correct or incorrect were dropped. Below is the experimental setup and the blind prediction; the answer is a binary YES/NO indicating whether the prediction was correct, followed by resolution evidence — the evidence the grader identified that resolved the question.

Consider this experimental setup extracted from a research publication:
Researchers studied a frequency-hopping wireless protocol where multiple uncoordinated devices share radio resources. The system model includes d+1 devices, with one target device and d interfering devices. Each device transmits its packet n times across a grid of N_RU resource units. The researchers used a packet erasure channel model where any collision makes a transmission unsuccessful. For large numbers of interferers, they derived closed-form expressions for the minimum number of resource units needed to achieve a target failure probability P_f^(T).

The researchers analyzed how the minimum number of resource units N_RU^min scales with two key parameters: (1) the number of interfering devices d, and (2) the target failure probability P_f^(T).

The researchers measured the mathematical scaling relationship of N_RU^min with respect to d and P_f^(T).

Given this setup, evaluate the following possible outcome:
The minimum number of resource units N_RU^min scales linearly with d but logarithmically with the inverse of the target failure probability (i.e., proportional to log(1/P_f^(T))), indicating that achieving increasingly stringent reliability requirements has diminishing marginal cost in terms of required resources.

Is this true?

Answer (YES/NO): YES